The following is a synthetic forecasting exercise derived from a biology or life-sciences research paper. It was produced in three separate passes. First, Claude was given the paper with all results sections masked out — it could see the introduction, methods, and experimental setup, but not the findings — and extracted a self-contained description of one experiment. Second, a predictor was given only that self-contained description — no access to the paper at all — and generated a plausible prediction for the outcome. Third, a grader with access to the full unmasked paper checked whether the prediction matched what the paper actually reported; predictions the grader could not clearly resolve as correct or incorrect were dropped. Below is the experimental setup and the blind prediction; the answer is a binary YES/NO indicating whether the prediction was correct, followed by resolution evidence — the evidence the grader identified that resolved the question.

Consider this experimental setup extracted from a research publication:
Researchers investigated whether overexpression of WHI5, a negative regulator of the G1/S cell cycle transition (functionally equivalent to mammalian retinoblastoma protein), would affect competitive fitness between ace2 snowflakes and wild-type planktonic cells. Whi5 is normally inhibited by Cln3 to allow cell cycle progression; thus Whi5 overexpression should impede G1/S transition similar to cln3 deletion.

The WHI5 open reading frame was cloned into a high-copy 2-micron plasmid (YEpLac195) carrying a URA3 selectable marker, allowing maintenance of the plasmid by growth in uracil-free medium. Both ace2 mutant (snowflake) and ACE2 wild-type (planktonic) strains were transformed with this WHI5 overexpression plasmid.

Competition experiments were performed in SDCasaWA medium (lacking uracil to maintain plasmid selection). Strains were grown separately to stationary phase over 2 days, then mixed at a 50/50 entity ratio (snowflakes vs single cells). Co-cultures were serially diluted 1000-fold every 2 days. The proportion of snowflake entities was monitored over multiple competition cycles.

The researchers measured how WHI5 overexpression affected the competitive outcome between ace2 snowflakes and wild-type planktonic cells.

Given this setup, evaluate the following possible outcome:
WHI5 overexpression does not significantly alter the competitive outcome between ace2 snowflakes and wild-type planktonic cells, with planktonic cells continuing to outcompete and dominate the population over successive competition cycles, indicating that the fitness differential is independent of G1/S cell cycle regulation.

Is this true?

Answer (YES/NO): NO